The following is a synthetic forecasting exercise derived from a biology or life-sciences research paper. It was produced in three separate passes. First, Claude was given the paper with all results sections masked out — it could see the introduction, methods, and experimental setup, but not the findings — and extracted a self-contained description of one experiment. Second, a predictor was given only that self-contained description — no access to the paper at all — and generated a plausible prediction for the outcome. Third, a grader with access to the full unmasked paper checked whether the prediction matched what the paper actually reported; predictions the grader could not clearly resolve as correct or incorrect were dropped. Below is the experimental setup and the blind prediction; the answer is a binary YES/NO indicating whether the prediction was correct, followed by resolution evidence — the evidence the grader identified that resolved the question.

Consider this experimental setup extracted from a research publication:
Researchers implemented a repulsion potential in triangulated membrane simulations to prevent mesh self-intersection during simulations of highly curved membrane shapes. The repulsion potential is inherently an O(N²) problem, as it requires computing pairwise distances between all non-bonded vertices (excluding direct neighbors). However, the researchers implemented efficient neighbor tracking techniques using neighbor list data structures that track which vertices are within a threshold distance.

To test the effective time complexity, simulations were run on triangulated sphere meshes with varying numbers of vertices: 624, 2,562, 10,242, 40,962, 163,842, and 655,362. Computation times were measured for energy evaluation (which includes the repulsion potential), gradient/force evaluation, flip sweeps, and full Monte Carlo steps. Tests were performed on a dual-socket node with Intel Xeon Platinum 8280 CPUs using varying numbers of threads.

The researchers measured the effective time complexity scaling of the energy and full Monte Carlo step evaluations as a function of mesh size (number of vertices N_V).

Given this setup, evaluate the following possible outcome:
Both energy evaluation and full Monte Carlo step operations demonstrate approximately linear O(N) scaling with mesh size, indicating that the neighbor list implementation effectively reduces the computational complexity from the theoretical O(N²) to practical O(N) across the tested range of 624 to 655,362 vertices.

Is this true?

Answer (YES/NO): YES